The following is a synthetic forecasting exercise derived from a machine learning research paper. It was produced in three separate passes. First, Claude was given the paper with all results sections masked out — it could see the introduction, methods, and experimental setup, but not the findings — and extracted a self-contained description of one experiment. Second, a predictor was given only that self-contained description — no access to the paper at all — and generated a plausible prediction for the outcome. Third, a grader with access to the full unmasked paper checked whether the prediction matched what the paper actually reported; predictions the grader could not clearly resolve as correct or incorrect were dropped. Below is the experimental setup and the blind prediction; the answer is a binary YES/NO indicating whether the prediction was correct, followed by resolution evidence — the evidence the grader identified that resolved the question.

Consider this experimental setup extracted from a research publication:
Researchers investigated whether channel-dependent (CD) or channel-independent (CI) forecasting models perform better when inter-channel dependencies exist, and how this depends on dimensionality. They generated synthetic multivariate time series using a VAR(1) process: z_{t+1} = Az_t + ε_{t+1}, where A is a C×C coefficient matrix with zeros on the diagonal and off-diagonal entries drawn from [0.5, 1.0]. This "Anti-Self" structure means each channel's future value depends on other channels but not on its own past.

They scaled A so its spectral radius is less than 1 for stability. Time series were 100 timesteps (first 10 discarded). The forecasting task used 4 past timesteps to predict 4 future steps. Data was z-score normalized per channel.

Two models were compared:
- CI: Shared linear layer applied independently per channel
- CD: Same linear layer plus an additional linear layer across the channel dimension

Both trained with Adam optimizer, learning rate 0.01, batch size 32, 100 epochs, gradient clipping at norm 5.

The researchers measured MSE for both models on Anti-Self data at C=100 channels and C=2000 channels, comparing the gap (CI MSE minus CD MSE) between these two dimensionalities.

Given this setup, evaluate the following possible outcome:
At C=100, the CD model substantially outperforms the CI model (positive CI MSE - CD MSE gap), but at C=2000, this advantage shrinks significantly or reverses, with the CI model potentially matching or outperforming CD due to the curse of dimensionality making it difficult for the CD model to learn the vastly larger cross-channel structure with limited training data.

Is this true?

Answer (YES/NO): NO